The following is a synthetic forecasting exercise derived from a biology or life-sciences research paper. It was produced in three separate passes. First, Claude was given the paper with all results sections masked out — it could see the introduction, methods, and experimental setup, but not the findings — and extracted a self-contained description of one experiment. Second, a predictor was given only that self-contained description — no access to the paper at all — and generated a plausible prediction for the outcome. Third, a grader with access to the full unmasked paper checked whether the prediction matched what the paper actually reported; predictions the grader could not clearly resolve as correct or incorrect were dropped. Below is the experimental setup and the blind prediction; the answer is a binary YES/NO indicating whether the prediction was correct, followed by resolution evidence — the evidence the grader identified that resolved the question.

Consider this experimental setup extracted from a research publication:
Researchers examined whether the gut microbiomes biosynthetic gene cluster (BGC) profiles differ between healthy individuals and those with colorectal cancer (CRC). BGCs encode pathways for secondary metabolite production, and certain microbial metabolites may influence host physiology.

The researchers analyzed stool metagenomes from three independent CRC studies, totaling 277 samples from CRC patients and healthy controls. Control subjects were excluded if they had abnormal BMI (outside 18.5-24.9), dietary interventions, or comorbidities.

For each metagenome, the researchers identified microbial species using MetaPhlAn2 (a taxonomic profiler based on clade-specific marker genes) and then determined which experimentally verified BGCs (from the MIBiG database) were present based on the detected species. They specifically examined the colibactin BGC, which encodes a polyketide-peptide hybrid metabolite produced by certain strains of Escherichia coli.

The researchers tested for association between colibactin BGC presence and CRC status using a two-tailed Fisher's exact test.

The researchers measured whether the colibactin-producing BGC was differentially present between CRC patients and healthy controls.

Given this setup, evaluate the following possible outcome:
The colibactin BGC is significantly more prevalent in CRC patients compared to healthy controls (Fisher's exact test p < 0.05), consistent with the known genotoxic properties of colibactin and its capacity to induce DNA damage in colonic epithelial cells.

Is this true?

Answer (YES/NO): YES